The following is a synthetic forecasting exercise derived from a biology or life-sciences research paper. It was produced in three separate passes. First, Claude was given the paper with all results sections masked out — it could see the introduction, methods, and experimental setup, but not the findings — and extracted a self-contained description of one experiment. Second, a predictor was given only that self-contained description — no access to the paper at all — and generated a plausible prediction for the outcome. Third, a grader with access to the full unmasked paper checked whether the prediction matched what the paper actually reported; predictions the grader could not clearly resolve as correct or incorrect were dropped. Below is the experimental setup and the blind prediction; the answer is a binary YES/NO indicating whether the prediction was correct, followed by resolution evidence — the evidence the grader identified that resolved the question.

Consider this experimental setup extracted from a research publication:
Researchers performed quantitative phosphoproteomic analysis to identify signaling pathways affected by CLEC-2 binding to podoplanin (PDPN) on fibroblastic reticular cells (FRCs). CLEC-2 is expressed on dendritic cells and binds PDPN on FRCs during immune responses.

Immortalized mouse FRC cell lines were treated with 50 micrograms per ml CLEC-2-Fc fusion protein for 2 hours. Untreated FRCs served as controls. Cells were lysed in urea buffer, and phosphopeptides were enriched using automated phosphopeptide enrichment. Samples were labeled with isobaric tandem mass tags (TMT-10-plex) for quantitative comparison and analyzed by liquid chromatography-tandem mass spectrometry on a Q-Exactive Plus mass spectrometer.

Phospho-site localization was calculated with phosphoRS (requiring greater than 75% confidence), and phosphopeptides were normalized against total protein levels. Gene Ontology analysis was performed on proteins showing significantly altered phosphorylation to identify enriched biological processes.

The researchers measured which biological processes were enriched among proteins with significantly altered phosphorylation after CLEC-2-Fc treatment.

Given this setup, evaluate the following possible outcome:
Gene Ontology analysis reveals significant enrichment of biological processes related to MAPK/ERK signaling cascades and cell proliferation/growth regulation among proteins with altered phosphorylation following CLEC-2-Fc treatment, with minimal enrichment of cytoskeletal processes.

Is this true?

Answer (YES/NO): NO